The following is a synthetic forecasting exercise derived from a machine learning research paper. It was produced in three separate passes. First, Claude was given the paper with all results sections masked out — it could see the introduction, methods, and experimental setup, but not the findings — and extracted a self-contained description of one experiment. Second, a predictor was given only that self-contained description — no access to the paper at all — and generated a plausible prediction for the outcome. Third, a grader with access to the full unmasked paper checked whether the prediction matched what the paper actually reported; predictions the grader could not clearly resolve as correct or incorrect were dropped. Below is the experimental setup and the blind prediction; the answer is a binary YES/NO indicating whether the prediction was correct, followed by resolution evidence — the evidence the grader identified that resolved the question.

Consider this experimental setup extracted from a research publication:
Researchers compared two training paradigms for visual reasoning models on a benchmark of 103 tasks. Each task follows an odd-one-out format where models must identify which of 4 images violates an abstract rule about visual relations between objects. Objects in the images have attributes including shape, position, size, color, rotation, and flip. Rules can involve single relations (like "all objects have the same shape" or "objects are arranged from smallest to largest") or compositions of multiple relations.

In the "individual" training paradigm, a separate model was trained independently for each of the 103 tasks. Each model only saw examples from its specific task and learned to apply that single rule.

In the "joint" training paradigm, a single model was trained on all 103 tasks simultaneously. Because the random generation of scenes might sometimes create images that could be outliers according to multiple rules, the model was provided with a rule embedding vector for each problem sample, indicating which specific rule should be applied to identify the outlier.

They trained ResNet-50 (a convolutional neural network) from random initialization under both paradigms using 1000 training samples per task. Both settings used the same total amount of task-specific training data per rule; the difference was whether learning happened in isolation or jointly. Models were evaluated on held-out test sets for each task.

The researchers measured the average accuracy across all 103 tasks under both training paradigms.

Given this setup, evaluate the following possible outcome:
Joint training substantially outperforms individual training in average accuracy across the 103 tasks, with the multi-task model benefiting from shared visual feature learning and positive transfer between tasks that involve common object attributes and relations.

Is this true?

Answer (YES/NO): YES